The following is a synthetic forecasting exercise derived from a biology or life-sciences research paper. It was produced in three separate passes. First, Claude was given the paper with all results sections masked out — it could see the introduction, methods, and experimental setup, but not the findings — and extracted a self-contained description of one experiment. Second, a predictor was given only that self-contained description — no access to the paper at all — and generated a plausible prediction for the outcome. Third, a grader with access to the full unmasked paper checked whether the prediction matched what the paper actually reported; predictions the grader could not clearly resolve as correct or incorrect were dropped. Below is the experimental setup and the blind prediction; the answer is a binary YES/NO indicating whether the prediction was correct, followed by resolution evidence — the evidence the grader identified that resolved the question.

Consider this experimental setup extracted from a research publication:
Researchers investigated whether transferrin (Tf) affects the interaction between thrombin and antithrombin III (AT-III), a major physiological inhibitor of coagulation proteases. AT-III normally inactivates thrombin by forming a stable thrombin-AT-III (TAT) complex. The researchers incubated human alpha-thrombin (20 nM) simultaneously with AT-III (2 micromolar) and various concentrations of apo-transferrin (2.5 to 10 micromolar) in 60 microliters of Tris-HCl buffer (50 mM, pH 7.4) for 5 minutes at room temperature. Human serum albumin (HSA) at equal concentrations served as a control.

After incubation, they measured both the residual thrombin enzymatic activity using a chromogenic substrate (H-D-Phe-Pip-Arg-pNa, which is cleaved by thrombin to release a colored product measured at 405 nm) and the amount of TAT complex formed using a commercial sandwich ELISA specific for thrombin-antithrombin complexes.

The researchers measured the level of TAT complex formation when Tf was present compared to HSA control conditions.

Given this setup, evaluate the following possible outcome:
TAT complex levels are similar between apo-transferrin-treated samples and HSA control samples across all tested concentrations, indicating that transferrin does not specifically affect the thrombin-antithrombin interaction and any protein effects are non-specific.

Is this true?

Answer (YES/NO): NO